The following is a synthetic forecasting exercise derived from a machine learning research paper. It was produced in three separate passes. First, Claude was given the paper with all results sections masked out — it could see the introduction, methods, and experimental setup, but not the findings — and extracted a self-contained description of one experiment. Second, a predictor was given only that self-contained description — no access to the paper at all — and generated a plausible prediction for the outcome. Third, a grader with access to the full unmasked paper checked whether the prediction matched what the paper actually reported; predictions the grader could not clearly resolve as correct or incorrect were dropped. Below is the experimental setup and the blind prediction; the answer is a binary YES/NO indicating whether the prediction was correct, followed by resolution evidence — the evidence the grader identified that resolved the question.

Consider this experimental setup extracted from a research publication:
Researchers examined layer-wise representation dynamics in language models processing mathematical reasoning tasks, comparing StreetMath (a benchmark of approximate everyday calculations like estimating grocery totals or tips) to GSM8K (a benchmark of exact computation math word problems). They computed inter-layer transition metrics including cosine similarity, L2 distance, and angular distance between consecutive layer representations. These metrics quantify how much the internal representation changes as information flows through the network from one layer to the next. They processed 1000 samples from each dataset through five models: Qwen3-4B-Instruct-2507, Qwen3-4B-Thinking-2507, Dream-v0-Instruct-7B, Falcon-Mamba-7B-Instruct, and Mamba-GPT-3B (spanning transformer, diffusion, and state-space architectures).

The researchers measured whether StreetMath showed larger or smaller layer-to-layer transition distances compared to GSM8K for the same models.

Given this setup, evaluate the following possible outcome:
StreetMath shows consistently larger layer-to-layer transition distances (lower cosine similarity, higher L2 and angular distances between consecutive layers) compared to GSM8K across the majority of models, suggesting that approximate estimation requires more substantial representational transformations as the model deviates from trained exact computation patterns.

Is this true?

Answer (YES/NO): YES